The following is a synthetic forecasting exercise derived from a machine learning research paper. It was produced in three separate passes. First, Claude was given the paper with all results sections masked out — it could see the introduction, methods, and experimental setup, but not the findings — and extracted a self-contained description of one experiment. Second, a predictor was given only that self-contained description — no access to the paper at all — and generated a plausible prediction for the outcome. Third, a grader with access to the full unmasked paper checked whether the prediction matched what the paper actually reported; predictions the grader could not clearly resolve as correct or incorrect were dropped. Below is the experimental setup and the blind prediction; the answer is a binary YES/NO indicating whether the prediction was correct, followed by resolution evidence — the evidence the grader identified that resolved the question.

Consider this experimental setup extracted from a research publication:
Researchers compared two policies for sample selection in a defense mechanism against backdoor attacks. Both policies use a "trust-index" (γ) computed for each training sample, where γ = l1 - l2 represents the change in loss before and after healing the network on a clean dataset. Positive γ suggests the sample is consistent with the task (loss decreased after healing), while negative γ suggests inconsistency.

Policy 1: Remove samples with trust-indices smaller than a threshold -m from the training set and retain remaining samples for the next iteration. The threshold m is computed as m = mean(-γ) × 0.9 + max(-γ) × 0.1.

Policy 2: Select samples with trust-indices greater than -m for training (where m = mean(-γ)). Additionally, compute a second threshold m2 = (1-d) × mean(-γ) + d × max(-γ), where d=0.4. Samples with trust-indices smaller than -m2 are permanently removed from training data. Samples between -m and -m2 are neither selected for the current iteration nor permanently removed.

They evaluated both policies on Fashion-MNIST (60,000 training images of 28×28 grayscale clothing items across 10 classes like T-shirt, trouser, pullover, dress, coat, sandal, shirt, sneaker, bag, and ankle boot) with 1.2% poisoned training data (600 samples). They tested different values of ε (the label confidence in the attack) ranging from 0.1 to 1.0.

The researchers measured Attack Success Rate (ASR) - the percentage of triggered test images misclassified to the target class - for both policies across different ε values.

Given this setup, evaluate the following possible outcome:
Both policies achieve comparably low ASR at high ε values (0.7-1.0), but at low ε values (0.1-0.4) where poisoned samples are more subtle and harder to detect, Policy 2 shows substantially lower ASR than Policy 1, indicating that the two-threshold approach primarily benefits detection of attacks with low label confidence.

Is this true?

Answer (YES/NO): NO